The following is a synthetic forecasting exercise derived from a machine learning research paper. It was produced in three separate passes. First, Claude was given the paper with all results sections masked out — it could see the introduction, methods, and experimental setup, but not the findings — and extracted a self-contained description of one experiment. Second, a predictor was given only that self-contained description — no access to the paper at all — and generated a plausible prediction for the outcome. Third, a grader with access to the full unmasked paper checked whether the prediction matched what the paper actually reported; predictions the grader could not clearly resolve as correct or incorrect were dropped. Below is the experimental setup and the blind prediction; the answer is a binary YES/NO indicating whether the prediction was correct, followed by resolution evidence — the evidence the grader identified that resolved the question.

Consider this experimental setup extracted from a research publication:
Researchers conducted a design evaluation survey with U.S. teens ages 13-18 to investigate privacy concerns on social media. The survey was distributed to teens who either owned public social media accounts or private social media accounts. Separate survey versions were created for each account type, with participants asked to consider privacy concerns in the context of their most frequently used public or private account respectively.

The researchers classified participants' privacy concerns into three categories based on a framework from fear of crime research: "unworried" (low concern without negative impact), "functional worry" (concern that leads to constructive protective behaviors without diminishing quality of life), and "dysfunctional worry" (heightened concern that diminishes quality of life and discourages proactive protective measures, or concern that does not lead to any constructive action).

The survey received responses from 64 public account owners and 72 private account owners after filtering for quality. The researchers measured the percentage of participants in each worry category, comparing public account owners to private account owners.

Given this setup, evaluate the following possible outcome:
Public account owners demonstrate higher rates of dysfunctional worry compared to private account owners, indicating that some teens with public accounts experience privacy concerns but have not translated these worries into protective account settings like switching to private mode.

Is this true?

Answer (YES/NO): YES